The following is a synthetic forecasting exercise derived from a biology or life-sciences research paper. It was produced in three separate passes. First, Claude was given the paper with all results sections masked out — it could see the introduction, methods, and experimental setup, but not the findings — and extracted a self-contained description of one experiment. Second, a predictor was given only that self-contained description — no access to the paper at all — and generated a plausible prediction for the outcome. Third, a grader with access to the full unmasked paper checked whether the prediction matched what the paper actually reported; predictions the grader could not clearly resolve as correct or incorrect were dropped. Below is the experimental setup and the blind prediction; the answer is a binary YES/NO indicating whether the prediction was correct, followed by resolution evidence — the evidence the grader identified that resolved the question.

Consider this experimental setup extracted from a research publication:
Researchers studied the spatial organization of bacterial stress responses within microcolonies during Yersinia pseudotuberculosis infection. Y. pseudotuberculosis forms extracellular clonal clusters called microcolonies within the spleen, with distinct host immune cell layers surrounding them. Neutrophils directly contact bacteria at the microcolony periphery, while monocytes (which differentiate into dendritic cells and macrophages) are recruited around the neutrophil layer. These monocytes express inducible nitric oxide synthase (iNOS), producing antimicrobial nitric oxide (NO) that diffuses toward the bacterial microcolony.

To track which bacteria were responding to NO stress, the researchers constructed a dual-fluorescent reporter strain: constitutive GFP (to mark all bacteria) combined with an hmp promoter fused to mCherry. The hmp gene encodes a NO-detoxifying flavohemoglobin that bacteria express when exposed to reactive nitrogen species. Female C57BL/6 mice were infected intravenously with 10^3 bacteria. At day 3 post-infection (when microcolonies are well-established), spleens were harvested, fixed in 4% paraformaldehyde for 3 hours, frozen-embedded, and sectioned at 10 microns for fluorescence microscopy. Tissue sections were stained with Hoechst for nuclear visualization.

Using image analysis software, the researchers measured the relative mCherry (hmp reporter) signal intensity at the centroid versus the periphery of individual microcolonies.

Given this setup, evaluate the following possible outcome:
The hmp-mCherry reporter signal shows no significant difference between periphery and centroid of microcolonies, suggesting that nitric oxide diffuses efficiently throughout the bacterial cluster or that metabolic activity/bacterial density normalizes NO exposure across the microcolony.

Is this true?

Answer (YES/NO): NO